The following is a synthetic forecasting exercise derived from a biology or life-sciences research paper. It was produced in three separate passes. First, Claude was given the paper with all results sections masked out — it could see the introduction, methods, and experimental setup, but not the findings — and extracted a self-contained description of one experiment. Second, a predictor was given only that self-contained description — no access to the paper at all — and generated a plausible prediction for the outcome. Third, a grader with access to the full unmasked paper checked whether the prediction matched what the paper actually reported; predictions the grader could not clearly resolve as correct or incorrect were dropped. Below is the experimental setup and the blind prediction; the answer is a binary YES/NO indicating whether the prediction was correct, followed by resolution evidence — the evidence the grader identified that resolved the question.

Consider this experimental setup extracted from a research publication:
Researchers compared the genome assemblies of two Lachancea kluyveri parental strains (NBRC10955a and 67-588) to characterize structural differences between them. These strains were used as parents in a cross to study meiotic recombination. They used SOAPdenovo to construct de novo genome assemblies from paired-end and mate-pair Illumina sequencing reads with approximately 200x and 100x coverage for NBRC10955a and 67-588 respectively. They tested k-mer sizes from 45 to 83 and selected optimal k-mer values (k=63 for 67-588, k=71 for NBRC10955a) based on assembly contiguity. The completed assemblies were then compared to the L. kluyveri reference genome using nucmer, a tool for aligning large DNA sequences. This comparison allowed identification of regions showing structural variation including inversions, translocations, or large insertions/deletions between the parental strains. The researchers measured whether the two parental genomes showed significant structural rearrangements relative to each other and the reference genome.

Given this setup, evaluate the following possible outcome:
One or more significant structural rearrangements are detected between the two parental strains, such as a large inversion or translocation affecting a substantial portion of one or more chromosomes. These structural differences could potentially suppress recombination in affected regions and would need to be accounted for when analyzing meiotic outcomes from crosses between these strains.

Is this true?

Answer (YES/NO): NO